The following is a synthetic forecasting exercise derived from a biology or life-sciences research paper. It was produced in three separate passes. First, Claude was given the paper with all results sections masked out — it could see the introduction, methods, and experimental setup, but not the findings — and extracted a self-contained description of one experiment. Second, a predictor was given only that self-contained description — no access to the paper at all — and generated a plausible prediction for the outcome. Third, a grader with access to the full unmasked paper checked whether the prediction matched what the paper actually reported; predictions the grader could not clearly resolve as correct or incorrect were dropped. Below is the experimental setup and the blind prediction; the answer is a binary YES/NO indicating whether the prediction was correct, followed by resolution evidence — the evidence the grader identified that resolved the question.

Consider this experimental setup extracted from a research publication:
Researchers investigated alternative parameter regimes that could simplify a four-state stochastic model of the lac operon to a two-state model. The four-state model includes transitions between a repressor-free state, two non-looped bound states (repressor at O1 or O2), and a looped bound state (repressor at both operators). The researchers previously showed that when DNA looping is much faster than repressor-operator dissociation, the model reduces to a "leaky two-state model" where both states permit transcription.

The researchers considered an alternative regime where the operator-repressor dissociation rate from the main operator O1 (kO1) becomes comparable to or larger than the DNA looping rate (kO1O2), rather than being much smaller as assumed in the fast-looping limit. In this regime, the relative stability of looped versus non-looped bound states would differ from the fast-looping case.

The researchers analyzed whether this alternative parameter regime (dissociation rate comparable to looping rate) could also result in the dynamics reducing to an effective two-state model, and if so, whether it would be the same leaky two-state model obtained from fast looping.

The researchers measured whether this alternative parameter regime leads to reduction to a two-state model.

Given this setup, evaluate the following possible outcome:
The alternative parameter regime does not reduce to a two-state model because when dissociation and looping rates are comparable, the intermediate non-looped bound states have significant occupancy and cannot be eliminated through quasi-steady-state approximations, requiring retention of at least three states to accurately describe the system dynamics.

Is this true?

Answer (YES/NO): NO